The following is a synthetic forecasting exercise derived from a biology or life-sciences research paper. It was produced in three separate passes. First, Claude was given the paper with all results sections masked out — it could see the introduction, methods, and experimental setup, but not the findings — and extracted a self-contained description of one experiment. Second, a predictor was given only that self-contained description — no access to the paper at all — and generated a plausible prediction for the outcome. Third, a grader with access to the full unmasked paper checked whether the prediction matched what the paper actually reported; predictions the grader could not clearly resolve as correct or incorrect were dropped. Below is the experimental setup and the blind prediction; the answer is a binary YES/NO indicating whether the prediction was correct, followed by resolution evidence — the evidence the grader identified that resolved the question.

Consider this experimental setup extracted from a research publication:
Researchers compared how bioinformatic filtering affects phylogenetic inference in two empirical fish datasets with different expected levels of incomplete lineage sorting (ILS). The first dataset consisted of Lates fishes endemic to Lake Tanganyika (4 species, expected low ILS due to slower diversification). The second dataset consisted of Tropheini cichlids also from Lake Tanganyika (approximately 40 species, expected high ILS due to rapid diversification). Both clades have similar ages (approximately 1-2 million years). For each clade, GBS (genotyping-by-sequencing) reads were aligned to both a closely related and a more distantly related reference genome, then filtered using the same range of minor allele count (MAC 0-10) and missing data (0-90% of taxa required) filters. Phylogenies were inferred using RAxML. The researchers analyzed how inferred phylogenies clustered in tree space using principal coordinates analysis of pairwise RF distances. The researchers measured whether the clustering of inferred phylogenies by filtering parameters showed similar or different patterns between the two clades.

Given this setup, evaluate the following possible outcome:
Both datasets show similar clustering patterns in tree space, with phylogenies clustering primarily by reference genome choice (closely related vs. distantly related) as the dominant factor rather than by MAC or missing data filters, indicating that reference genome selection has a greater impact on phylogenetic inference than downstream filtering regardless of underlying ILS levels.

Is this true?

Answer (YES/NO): NO